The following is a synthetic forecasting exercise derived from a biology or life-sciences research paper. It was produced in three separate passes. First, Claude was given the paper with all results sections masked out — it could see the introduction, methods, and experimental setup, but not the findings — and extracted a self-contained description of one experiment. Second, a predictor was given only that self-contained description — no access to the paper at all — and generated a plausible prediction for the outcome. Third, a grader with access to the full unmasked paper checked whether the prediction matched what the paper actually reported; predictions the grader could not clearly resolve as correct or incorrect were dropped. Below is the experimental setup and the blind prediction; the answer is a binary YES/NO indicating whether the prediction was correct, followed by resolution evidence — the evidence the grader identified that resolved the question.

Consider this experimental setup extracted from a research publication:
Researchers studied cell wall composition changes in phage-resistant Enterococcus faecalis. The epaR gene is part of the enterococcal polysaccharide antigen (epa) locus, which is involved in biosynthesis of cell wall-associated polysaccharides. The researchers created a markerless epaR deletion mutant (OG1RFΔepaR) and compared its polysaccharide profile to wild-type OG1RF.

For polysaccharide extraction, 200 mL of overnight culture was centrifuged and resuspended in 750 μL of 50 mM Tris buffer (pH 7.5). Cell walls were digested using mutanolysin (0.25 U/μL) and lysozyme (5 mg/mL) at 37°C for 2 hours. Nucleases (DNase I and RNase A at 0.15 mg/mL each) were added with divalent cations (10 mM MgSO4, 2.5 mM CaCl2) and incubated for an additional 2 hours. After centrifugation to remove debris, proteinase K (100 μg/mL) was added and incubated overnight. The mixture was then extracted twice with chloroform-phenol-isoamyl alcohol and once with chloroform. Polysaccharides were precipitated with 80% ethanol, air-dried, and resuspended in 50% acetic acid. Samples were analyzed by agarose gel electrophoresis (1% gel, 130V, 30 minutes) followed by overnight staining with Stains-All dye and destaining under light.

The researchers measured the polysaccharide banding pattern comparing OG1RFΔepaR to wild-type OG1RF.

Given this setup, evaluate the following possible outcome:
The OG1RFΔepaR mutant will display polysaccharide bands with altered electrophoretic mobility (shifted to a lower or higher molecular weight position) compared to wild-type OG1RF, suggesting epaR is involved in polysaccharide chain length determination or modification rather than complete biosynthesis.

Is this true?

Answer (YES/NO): NO